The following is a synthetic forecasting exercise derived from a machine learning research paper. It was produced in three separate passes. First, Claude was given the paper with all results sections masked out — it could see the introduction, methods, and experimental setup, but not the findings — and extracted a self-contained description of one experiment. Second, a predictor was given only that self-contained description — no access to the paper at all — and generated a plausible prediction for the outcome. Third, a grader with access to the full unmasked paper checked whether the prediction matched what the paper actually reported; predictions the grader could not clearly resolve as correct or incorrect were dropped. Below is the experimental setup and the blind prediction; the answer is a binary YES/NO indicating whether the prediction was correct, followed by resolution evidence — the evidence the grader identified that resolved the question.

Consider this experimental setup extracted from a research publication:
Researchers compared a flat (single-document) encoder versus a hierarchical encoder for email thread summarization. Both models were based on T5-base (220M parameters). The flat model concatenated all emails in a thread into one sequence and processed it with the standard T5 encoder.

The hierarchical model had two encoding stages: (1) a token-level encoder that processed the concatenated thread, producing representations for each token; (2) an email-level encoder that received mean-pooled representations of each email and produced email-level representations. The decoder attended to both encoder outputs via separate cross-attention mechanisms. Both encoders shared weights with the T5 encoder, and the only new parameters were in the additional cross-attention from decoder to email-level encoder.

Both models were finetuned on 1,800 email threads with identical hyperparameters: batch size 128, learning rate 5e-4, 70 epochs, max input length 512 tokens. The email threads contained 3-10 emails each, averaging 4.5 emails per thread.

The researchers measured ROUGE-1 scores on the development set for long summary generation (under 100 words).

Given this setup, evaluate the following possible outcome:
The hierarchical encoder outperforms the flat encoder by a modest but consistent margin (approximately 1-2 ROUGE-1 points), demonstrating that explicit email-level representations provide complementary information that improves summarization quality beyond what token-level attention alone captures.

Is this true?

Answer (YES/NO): NO